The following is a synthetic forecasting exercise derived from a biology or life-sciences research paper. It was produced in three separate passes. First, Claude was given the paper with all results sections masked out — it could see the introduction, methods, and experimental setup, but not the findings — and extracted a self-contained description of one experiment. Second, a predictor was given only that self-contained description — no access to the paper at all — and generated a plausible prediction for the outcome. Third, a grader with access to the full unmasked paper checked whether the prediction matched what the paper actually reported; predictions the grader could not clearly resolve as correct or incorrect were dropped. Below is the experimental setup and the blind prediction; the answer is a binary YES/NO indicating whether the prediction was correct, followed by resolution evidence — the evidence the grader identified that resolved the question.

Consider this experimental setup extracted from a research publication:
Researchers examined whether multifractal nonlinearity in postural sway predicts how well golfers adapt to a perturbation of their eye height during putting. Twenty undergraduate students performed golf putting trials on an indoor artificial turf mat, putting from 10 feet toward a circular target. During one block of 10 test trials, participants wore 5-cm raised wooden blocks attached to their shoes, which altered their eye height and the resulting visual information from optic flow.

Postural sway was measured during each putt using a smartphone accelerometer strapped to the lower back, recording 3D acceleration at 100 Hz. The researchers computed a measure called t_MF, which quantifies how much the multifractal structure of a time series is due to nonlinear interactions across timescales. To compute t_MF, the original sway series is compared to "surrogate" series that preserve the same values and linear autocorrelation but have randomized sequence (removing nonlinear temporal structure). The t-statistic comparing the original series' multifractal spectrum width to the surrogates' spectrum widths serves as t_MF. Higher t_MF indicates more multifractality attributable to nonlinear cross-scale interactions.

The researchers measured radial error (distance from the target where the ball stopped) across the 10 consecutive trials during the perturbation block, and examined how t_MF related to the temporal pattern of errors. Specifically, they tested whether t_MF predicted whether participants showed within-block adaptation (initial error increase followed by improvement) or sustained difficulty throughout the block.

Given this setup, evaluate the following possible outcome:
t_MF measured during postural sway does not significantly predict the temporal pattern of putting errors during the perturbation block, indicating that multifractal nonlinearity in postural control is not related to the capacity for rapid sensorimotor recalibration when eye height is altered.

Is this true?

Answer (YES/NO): NO